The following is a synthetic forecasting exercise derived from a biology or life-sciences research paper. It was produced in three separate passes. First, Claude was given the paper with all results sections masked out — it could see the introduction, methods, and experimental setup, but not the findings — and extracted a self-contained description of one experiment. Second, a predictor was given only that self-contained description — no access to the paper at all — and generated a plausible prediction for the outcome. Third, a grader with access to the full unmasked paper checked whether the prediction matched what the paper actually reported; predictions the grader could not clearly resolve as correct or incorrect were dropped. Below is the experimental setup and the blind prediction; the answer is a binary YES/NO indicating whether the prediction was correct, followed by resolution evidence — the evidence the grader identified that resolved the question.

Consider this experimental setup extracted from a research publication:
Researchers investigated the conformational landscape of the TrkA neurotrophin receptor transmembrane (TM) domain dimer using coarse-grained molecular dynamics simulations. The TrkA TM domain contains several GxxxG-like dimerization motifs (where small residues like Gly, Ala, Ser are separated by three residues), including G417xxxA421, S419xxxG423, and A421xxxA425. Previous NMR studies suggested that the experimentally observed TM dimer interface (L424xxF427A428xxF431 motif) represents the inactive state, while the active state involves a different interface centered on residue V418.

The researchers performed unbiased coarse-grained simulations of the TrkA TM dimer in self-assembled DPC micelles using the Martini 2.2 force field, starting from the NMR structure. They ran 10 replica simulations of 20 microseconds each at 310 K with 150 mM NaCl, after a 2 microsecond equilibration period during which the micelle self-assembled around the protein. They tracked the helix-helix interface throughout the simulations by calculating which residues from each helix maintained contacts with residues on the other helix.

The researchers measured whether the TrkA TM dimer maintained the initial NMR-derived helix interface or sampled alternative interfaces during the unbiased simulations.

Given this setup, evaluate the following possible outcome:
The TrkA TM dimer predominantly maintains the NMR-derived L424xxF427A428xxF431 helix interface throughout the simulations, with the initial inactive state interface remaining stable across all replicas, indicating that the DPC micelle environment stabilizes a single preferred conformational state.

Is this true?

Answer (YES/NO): NO